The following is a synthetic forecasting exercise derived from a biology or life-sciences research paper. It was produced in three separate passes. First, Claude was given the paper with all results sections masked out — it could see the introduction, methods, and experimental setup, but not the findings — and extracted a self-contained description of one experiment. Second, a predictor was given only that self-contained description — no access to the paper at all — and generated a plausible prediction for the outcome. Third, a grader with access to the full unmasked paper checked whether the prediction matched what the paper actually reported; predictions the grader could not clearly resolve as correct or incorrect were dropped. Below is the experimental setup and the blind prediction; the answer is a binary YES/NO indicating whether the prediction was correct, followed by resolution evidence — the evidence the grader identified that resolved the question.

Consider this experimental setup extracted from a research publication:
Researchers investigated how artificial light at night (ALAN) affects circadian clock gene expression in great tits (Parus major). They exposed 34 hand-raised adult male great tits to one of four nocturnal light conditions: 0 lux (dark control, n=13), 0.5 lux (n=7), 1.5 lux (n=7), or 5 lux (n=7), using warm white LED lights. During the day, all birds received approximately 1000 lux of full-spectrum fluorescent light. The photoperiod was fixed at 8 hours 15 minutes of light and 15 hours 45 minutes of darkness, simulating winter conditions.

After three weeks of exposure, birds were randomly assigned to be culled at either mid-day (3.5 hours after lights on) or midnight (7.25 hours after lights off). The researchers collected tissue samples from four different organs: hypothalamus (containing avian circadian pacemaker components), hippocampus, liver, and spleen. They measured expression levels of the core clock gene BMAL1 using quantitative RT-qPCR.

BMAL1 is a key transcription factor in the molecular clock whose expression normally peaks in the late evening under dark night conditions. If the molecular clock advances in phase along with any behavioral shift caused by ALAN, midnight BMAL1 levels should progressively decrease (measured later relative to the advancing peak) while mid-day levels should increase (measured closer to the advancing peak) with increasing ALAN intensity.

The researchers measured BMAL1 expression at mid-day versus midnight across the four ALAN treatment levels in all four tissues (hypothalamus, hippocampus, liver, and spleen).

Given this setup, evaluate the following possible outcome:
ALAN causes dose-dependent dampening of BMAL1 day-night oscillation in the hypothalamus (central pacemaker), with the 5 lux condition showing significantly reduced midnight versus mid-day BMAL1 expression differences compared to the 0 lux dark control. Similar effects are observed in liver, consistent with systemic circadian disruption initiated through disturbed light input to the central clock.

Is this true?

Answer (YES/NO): NO